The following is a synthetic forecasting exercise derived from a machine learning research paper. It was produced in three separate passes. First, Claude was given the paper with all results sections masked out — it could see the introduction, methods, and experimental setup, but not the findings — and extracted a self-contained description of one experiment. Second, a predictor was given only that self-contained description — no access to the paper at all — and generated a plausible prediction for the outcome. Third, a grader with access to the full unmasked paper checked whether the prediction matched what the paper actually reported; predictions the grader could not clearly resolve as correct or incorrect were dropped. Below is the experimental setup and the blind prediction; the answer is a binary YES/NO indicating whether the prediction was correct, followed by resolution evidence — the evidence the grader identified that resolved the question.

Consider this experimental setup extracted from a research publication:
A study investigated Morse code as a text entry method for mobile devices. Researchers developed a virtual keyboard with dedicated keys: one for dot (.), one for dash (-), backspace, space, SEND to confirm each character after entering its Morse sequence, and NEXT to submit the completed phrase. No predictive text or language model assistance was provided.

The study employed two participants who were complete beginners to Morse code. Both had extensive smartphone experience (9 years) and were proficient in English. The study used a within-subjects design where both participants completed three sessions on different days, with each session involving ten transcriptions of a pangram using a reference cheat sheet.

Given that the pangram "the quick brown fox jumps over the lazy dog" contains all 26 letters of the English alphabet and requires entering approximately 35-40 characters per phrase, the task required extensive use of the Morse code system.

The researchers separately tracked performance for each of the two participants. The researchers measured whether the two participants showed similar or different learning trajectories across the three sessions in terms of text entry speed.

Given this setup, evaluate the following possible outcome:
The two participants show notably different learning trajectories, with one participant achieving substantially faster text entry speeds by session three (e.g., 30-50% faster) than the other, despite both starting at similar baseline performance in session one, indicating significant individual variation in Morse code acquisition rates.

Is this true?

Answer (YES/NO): NO